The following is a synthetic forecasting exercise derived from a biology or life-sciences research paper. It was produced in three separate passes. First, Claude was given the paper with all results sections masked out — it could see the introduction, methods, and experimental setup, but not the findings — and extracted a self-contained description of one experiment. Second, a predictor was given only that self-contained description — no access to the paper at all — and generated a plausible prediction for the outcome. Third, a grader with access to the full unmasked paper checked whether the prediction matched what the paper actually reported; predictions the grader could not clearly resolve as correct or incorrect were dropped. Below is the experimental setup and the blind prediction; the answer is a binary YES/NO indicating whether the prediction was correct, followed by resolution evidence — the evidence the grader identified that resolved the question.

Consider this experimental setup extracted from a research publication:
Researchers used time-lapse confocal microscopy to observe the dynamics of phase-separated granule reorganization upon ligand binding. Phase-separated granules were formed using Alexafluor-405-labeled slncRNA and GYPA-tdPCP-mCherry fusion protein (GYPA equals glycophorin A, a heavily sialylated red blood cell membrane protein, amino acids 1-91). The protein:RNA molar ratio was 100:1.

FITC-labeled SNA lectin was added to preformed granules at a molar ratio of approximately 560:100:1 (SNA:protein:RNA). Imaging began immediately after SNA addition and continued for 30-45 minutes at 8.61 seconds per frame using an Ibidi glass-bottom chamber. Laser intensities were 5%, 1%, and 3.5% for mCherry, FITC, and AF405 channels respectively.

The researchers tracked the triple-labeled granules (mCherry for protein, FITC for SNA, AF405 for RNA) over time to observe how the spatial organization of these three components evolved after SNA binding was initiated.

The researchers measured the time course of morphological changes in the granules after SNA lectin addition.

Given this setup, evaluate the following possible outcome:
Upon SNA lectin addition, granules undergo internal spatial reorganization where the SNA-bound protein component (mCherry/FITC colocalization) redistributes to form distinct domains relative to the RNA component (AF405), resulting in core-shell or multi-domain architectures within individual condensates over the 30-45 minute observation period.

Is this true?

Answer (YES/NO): YES